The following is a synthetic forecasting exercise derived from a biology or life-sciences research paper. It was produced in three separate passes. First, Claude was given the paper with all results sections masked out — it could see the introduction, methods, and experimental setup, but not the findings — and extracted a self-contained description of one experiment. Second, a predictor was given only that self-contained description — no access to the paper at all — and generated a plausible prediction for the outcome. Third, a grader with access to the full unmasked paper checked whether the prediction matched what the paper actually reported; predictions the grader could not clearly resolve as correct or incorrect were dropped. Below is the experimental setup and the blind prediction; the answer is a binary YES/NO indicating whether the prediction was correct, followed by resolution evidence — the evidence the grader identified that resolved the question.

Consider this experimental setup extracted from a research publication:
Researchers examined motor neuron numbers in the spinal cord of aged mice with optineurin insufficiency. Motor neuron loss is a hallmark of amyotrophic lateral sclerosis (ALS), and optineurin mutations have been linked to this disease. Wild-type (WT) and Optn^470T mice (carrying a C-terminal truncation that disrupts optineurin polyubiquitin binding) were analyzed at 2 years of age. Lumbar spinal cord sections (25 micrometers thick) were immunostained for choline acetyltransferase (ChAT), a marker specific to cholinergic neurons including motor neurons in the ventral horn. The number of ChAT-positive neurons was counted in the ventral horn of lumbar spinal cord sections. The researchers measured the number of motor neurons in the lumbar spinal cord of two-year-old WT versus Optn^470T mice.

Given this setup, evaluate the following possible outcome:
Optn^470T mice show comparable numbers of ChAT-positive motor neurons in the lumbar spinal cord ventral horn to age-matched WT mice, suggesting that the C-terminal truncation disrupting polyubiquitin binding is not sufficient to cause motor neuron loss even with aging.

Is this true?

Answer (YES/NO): YES